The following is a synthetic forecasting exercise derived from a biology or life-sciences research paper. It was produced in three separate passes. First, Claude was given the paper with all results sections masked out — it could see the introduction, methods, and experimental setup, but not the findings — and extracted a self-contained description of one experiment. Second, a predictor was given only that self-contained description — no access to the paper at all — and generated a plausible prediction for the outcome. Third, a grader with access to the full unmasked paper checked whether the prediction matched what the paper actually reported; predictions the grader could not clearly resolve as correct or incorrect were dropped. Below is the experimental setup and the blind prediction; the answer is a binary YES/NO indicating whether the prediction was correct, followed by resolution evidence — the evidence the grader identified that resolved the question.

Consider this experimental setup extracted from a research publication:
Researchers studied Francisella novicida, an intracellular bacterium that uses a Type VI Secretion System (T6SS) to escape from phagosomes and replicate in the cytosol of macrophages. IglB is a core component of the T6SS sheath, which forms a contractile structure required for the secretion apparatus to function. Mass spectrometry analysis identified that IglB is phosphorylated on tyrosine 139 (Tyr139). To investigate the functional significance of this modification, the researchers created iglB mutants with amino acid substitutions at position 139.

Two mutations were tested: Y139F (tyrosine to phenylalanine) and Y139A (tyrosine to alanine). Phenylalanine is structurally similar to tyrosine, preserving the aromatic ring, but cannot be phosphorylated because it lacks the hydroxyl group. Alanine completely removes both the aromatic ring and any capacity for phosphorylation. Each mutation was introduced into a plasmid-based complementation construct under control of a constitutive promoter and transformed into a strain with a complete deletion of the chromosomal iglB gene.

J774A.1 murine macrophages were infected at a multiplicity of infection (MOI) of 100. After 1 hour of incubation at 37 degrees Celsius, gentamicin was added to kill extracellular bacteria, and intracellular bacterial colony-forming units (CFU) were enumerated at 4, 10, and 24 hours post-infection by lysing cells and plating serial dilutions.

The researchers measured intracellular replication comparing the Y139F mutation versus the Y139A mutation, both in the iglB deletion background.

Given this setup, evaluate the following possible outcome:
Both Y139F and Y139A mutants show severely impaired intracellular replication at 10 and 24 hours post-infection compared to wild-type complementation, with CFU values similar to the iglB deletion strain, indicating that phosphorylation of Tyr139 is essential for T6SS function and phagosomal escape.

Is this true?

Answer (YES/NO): NO